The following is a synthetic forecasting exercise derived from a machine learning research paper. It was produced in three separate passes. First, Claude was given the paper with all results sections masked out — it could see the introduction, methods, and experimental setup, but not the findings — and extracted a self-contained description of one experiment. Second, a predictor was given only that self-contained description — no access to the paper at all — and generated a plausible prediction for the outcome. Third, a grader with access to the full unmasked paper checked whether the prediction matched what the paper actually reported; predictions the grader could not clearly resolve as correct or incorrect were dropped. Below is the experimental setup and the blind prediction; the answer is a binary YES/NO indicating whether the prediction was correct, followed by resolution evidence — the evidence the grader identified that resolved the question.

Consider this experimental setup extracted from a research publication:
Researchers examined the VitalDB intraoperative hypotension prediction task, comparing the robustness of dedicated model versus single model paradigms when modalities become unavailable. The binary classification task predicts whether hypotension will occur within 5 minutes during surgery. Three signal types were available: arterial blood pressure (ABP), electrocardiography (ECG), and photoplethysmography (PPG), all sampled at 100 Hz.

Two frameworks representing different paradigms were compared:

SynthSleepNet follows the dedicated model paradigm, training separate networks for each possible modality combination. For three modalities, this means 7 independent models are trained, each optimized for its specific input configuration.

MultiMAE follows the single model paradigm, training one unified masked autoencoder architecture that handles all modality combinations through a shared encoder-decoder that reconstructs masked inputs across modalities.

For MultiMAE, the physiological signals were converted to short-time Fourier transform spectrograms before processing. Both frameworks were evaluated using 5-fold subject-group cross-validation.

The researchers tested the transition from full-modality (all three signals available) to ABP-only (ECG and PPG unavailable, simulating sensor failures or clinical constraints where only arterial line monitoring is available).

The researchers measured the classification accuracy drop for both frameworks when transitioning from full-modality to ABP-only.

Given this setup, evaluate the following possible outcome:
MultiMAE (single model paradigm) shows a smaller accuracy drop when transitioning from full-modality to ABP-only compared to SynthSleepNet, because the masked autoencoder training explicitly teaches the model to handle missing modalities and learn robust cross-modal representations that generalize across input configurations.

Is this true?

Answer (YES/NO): NO